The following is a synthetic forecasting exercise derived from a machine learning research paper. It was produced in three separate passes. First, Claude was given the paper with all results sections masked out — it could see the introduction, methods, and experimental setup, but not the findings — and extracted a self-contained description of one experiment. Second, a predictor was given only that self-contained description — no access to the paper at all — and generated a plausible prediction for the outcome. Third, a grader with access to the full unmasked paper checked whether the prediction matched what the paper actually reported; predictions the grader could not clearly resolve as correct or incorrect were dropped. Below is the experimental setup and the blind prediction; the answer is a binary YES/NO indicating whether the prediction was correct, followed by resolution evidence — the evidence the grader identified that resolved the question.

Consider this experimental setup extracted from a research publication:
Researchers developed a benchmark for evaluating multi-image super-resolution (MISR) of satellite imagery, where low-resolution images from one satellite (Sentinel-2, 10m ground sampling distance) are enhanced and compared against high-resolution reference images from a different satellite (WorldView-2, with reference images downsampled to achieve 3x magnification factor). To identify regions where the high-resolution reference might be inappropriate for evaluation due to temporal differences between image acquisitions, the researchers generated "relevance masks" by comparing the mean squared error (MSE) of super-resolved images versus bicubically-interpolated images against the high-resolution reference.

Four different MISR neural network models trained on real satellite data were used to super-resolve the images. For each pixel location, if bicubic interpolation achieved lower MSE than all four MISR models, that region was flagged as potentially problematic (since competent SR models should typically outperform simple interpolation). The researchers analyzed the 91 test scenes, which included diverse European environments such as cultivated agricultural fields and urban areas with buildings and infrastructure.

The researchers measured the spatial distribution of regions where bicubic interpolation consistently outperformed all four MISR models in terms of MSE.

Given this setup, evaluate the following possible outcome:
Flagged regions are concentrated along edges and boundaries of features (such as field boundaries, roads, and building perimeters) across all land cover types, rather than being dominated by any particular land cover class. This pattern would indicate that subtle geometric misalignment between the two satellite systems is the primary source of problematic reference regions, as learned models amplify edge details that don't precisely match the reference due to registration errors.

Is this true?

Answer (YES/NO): NO